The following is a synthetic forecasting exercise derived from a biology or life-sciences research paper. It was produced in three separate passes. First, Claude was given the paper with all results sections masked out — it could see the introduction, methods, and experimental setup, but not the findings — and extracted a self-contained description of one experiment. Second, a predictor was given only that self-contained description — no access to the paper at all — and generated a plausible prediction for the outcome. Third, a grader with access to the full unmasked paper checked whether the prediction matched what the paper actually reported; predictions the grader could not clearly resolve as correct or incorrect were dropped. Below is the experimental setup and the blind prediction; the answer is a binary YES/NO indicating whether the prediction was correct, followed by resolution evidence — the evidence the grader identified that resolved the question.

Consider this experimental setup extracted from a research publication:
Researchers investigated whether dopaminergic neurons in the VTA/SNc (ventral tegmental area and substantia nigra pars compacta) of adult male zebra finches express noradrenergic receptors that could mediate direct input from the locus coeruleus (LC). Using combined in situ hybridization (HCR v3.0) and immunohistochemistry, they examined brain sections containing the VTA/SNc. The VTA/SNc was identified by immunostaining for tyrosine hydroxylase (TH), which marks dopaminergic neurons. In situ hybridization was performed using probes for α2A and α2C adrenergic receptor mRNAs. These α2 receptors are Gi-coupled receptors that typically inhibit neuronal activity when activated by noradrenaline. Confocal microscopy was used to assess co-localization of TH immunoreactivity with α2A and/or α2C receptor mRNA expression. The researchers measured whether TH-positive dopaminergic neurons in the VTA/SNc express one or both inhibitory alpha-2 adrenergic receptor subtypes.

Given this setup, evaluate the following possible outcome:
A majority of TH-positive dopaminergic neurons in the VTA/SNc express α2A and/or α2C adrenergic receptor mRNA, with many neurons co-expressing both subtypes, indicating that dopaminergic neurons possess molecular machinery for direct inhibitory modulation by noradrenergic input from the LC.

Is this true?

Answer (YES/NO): YES